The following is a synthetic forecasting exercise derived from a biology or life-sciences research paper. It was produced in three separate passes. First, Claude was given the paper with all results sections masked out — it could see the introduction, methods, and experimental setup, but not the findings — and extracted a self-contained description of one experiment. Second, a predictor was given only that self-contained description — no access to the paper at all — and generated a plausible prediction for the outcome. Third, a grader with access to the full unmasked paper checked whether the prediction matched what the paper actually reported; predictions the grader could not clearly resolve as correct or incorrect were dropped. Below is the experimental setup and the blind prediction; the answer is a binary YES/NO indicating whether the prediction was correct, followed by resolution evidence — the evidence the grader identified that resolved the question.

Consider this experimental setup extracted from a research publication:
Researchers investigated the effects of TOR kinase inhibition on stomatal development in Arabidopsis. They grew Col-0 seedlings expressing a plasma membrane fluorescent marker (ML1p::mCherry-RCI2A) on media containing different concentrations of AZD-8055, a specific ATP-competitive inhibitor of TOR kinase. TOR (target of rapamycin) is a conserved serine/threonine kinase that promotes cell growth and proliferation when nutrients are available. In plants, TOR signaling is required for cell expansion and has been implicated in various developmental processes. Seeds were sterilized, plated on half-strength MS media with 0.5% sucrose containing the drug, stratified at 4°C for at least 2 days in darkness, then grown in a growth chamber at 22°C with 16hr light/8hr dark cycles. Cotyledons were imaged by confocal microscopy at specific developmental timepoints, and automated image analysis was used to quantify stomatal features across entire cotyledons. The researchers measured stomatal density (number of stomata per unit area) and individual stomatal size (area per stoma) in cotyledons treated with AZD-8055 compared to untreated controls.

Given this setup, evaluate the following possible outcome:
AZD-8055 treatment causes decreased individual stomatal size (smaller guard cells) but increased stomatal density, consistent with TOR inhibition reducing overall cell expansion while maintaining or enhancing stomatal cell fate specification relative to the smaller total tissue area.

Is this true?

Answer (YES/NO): NO